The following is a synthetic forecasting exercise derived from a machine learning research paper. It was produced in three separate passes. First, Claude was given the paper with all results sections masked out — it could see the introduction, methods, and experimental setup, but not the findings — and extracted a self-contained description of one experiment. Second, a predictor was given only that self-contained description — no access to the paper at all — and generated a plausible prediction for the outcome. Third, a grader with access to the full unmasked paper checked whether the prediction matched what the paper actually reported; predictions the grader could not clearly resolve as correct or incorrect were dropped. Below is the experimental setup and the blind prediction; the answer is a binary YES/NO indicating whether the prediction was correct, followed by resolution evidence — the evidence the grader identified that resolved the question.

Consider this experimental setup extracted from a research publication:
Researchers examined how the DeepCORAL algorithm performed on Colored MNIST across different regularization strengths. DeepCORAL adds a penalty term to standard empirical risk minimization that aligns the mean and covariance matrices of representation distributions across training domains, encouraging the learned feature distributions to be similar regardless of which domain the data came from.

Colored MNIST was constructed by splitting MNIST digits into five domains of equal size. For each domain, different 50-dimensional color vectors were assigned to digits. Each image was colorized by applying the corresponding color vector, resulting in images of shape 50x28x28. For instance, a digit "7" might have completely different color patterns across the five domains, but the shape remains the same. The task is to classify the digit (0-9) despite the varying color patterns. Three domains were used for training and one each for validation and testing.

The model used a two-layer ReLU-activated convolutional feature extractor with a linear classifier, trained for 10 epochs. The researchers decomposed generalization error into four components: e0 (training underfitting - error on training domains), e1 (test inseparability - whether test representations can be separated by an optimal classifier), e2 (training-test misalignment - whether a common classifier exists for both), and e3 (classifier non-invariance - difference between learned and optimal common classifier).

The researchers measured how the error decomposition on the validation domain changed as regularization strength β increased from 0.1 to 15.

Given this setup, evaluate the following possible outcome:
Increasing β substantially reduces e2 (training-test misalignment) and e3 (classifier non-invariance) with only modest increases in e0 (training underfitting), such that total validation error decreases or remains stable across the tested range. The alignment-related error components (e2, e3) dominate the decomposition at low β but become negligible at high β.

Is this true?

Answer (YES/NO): NO